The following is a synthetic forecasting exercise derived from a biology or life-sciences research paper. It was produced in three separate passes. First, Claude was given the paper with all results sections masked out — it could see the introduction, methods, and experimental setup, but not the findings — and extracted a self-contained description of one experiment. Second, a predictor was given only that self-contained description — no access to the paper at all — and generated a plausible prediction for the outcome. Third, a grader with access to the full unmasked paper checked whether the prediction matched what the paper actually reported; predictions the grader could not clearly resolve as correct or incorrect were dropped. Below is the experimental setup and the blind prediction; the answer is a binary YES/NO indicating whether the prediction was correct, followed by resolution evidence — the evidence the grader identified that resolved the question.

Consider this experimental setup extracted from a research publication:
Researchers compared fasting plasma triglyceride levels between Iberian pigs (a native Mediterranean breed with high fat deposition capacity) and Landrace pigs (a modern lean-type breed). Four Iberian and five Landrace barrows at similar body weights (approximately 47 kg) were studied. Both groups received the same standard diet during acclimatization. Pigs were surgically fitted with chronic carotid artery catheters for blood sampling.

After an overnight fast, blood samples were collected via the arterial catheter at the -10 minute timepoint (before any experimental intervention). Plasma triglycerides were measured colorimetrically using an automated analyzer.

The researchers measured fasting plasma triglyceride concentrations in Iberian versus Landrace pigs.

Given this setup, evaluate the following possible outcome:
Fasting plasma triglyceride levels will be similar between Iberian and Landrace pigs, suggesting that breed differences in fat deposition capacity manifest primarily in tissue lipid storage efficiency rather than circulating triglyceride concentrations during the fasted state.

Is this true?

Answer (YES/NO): YES